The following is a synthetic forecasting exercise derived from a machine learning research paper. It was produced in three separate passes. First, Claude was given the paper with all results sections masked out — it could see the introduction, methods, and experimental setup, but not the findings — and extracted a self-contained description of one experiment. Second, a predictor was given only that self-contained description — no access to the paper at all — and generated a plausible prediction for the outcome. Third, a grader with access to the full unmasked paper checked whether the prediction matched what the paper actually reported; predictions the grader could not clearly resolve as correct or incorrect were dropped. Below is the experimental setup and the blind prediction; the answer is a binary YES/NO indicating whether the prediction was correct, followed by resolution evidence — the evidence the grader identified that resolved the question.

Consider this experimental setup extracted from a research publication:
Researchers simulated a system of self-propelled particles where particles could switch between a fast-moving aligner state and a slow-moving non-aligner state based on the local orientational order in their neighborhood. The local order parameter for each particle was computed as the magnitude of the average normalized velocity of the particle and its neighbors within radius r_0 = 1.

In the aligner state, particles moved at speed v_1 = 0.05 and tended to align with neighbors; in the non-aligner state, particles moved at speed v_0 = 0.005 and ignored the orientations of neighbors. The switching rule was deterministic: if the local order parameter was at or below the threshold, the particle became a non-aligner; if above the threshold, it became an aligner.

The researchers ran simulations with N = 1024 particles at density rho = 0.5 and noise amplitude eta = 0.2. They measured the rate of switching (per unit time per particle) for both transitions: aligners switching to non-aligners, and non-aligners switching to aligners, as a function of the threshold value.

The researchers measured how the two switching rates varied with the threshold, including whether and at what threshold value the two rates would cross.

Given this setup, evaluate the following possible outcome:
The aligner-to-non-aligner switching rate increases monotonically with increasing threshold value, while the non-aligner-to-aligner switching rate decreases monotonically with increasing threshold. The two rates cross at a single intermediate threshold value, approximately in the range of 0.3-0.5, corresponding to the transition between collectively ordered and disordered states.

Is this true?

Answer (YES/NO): NO